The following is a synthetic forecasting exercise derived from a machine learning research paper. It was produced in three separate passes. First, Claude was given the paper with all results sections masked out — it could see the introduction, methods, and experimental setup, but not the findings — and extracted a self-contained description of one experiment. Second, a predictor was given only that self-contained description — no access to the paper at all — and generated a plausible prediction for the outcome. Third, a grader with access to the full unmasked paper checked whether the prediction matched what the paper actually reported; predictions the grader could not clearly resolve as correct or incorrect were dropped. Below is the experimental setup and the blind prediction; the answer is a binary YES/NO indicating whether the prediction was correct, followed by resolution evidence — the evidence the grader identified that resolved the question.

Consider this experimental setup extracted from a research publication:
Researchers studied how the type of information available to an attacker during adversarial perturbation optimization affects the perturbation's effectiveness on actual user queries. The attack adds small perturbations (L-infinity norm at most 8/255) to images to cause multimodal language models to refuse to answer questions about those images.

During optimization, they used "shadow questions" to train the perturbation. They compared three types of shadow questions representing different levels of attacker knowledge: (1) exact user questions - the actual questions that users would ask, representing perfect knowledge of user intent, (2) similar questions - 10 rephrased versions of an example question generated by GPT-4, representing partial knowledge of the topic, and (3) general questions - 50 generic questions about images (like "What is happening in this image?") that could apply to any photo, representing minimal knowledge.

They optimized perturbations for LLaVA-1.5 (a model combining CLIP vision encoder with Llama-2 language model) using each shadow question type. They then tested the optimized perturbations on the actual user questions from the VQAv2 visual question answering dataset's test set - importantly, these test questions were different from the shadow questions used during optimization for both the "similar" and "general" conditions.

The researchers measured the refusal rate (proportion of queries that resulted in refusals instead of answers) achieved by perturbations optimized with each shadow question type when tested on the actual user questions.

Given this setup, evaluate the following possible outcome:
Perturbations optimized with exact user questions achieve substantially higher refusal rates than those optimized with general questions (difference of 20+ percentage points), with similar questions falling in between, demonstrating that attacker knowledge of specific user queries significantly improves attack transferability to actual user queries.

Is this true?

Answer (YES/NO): NO